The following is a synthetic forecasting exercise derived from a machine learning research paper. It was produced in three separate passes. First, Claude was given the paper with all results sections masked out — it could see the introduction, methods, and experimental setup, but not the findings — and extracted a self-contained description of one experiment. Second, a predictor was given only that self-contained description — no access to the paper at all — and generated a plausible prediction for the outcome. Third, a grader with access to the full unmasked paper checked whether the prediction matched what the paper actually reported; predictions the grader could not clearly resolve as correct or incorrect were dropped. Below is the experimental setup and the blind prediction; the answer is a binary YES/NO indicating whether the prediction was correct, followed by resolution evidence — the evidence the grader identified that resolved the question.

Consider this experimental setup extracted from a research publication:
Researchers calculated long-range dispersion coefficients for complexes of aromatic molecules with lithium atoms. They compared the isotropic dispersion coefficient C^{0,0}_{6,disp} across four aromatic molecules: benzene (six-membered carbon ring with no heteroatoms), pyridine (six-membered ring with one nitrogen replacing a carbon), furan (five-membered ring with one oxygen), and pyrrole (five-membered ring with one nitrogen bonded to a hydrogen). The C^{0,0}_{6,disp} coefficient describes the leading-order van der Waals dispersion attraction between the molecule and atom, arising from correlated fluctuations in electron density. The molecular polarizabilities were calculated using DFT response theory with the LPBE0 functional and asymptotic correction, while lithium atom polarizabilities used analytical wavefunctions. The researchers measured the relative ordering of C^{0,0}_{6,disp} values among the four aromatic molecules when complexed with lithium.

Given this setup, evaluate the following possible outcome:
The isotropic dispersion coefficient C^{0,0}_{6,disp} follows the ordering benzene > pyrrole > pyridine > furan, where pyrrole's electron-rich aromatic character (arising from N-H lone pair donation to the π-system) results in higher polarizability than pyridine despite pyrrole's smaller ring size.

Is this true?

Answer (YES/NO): NO